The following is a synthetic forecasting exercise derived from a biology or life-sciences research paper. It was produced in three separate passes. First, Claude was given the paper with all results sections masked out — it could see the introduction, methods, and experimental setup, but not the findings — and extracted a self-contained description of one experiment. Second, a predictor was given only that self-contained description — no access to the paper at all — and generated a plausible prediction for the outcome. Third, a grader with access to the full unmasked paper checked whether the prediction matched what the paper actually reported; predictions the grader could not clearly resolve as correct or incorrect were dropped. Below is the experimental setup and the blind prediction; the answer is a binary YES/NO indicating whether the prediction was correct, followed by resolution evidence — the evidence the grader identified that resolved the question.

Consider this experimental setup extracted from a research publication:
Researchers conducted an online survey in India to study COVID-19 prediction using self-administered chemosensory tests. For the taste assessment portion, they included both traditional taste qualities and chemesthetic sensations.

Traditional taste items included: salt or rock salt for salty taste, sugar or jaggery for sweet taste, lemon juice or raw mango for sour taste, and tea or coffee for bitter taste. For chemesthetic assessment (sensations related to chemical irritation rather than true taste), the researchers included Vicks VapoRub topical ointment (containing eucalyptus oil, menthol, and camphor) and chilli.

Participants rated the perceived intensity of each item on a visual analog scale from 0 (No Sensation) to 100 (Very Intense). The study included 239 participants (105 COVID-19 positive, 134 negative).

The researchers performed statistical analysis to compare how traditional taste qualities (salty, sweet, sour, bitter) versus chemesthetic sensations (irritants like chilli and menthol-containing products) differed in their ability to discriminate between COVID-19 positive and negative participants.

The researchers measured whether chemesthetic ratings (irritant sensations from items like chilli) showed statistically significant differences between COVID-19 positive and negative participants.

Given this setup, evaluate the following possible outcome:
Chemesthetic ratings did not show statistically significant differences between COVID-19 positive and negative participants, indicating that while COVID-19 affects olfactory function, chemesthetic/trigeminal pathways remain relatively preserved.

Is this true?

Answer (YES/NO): NO